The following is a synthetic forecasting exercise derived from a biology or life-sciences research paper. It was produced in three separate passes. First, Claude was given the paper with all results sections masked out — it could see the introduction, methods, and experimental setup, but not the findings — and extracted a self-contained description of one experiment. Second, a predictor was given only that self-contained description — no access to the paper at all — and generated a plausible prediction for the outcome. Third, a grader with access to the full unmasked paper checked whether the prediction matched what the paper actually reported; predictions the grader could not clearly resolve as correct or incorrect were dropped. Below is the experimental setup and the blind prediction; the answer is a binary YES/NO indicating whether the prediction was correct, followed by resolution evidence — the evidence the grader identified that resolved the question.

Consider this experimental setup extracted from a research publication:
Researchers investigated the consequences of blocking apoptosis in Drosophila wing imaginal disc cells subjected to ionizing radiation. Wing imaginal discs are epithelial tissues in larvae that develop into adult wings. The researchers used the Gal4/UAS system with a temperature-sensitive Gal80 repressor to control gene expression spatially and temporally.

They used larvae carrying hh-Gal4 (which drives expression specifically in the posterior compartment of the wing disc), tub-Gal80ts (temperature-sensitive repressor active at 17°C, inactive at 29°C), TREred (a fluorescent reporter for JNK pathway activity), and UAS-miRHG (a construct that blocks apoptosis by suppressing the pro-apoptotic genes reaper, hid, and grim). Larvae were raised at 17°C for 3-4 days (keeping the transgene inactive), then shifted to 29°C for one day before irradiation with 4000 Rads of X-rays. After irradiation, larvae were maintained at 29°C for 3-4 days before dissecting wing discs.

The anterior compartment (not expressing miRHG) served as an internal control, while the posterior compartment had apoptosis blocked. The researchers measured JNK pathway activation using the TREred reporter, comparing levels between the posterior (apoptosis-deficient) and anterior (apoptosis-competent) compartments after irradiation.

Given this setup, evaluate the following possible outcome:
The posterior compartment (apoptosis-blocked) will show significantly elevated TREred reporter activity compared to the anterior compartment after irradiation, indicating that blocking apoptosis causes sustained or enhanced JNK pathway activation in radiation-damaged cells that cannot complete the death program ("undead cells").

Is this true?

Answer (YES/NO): YES